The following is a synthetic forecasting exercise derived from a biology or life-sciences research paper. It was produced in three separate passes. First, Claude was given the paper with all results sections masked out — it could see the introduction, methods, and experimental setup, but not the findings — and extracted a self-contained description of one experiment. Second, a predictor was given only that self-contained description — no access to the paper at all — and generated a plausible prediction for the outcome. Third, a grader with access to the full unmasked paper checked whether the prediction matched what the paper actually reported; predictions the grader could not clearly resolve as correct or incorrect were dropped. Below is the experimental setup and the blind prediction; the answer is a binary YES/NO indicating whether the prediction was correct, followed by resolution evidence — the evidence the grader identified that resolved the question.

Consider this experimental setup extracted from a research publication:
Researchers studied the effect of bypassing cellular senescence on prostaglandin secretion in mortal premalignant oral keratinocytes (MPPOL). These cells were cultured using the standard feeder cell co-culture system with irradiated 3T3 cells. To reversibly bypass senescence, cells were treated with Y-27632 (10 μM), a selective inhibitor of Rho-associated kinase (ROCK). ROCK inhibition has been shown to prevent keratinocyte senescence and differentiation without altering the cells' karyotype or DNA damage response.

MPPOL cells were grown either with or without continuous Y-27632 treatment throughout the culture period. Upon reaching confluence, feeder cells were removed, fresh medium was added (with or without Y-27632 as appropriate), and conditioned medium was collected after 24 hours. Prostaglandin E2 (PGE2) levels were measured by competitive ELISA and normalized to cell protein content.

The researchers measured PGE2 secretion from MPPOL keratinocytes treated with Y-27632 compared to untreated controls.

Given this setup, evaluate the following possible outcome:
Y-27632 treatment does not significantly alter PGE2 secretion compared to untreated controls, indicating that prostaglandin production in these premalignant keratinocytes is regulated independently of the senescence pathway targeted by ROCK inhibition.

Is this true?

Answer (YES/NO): NO